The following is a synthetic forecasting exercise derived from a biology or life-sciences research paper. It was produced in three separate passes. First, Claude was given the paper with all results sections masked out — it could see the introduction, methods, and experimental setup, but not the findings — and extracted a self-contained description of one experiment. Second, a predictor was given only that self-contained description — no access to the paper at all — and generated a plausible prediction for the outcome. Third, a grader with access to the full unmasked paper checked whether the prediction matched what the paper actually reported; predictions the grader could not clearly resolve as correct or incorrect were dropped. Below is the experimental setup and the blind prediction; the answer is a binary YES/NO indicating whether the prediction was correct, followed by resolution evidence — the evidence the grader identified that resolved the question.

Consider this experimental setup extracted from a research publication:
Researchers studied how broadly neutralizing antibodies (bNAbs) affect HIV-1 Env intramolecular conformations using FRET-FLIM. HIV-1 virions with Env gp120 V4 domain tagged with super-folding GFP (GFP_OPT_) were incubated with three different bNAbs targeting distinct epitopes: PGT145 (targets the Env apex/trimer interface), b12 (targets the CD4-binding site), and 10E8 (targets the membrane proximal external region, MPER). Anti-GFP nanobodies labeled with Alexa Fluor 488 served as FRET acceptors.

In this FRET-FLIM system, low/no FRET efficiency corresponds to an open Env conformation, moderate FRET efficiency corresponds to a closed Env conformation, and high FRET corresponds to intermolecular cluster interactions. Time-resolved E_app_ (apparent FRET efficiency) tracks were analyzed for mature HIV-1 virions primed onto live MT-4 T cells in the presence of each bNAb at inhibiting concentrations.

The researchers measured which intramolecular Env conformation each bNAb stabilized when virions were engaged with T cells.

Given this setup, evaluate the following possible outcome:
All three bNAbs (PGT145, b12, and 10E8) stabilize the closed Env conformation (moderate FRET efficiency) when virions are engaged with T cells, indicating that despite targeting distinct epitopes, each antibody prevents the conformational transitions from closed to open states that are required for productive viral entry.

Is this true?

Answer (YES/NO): NO